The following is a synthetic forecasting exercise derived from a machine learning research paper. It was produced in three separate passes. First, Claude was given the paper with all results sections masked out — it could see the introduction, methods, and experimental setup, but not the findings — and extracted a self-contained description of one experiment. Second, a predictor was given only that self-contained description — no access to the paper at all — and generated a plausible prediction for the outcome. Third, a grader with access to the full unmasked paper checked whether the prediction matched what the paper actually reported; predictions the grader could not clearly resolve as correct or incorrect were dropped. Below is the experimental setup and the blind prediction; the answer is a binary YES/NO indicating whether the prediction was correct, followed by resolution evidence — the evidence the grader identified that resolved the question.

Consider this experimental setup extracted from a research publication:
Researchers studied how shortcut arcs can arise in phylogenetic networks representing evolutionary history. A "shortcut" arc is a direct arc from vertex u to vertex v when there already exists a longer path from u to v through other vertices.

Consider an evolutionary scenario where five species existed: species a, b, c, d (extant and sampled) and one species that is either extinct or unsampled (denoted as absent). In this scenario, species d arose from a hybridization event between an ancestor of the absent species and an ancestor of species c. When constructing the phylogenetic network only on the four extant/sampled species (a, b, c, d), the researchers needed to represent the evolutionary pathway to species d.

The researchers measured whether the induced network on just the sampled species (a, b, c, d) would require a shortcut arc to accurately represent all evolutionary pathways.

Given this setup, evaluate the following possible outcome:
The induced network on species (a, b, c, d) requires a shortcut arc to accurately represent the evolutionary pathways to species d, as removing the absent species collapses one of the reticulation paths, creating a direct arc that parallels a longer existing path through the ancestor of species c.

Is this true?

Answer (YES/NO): YES